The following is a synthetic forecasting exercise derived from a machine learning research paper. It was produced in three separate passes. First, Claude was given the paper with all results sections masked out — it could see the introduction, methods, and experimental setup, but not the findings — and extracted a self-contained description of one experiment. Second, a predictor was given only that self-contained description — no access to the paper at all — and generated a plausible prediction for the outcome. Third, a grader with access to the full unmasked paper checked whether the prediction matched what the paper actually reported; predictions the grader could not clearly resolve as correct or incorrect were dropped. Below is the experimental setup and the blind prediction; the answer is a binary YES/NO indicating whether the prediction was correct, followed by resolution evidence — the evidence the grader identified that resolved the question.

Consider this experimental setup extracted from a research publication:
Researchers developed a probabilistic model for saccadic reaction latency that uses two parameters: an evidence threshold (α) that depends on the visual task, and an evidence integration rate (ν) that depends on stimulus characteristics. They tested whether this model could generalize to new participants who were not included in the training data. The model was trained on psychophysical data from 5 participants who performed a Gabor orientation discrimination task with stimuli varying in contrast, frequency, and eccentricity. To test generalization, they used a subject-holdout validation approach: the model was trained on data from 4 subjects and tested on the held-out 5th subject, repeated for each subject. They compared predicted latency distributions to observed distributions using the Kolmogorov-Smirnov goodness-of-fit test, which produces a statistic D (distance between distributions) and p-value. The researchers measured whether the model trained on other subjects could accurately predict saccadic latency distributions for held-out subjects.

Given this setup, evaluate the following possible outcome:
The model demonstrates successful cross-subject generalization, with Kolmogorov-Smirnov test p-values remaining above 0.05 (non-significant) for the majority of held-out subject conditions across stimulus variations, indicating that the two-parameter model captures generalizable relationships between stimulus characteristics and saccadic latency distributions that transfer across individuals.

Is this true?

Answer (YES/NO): YES